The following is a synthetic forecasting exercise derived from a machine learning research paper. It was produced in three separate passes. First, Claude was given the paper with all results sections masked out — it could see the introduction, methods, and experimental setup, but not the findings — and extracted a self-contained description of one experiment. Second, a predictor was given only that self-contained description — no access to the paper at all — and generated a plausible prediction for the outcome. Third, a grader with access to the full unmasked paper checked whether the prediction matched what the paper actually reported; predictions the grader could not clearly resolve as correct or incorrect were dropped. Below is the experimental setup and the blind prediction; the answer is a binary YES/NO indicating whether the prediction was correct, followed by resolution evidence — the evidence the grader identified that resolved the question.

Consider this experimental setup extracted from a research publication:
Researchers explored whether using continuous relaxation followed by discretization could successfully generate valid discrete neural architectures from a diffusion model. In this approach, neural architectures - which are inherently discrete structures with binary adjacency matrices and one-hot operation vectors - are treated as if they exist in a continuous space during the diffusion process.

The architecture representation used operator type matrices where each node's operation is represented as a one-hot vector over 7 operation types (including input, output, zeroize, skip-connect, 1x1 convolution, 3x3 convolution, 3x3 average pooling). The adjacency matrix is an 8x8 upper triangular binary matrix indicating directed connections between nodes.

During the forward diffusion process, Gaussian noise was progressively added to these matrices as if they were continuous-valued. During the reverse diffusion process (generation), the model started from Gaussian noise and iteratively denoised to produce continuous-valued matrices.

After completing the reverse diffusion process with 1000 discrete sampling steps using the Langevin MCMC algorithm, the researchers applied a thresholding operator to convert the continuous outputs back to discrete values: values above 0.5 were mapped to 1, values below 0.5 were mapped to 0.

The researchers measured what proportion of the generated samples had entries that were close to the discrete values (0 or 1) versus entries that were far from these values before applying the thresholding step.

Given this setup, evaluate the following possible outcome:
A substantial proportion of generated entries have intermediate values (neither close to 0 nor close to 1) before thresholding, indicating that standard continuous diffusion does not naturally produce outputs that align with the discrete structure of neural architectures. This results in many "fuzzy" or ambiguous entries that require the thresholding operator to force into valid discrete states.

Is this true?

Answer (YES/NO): NO